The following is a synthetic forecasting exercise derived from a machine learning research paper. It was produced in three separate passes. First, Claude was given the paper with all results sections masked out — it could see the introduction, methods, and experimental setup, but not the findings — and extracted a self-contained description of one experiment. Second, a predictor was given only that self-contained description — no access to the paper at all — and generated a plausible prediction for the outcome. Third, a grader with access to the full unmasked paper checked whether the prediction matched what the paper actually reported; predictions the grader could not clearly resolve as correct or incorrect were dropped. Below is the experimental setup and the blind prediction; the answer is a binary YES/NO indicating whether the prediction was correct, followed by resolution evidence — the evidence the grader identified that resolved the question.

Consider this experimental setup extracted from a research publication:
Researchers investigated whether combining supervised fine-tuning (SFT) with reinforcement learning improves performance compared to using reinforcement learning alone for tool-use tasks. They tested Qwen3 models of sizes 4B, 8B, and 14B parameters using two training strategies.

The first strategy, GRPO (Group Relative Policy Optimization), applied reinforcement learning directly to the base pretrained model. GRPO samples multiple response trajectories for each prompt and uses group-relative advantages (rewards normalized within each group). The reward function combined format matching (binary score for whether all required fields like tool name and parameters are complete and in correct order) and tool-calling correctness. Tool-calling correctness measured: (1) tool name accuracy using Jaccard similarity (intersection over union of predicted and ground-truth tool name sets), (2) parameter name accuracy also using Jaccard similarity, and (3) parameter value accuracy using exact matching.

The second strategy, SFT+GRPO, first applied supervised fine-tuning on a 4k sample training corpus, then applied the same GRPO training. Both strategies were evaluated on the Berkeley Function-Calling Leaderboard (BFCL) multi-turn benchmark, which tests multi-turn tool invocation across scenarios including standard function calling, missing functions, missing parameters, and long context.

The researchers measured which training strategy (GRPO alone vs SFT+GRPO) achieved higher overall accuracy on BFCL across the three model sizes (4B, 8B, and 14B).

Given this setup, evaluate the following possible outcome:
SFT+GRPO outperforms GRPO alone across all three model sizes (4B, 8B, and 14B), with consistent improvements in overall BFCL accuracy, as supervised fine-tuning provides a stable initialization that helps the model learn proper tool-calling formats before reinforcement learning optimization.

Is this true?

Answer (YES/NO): NO